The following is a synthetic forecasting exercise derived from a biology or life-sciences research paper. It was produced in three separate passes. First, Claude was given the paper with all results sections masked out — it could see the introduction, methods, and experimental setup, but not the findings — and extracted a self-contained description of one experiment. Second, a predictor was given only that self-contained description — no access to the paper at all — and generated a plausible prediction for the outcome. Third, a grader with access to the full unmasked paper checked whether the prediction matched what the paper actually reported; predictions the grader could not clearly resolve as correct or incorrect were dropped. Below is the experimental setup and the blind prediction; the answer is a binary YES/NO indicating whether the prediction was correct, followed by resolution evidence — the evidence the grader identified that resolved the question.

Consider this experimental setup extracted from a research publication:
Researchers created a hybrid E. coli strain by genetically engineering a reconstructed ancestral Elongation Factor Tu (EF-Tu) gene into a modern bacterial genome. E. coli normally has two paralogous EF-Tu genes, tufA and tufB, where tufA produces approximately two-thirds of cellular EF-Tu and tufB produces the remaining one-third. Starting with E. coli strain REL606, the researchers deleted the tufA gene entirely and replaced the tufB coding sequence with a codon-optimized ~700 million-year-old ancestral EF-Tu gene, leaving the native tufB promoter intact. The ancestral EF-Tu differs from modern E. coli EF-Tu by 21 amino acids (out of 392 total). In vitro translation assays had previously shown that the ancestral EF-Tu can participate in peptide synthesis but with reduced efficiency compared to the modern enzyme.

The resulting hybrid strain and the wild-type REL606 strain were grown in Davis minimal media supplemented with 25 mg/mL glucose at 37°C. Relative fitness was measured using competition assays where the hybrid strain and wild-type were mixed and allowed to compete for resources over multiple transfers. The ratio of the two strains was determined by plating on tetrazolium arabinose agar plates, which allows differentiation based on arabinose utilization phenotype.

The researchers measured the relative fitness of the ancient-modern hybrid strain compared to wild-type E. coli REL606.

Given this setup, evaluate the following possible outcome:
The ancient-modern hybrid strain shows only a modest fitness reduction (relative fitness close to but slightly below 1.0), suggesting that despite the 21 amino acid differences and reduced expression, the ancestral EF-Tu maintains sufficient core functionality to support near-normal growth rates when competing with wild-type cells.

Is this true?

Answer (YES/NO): NO